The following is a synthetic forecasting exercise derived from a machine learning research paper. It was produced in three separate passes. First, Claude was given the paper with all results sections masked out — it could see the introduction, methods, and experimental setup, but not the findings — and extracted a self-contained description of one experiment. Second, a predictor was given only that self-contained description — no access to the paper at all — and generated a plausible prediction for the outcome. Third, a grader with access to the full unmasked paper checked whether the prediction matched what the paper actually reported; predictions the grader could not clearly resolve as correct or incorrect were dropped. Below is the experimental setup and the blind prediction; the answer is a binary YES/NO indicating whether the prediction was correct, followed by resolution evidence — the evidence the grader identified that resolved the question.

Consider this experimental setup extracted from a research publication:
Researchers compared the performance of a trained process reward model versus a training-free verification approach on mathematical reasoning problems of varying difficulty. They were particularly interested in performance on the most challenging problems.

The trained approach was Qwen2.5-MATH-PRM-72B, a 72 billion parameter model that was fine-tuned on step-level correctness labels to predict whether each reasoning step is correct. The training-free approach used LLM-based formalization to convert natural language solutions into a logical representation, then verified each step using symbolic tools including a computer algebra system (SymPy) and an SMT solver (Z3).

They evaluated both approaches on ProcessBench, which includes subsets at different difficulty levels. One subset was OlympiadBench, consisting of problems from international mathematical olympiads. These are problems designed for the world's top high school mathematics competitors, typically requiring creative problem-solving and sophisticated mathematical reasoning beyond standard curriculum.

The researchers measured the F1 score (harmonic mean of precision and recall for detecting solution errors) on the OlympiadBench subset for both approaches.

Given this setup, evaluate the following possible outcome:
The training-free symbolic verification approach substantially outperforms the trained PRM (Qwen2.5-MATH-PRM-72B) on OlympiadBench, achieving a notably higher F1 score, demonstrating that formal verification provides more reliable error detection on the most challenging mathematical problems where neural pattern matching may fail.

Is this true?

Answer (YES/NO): NO